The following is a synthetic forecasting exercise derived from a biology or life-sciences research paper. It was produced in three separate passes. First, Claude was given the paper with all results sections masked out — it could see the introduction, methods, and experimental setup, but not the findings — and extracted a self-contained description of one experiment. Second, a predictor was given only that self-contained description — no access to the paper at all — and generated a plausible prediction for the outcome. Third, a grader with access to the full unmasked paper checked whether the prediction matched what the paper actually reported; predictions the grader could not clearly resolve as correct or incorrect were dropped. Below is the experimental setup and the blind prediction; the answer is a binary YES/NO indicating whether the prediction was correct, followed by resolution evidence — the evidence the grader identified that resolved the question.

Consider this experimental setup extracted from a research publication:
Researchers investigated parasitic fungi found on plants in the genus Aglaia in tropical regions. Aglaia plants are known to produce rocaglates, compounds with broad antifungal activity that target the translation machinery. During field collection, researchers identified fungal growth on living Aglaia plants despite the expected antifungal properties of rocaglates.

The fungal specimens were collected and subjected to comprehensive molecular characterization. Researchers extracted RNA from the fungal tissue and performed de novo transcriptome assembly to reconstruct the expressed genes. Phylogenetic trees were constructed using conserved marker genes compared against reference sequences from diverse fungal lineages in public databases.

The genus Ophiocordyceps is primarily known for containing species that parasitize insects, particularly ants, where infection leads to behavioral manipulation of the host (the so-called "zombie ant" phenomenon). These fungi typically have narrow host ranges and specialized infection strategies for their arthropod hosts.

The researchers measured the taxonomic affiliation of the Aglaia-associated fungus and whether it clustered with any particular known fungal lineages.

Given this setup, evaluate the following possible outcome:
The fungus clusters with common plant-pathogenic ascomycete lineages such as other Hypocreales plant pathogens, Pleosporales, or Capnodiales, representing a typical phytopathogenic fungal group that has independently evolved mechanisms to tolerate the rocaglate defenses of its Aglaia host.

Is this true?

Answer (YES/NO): NO